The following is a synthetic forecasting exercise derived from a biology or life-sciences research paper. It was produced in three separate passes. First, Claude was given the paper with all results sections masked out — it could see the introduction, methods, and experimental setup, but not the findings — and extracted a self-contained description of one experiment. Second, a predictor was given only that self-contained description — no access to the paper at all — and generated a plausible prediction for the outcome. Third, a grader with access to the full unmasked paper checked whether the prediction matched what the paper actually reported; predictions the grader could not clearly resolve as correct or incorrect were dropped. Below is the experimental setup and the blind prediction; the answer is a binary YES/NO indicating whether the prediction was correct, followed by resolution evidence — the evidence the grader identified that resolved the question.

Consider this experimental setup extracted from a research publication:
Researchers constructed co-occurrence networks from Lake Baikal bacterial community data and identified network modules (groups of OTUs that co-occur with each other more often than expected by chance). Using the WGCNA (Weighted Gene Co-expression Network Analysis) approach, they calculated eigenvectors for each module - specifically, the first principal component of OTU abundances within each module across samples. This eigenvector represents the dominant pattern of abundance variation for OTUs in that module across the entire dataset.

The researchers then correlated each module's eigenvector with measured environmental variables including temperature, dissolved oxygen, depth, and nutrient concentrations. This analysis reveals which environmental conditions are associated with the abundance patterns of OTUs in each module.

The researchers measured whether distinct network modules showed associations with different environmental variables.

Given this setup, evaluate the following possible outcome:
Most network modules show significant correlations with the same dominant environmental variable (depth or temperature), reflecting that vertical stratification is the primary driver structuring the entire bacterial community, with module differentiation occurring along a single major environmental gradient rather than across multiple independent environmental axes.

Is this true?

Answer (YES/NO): NO